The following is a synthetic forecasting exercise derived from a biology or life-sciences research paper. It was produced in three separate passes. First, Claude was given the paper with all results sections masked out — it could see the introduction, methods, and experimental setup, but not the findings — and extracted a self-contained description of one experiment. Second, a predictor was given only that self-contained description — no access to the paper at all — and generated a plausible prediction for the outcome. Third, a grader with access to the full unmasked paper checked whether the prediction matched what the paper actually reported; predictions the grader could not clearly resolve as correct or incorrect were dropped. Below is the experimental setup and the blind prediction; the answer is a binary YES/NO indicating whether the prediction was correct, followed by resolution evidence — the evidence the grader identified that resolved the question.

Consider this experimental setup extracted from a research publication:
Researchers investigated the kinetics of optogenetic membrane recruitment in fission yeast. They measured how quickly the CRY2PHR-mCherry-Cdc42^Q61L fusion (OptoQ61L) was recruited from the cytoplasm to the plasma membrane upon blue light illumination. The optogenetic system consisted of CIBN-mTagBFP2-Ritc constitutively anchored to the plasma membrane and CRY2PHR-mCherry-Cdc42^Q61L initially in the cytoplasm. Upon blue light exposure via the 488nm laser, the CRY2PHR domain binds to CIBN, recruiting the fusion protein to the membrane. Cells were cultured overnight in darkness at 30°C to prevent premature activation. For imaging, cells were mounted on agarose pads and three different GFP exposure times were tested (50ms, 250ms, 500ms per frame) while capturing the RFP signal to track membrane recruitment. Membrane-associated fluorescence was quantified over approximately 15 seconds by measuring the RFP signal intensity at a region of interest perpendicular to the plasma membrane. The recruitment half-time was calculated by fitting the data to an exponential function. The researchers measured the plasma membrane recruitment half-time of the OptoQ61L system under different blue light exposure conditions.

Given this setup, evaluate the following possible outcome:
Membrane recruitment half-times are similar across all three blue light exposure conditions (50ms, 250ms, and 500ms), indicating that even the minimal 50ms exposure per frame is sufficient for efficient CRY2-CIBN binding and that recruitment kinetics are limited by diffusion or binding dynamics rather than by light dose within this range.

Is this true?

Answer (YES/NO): YES